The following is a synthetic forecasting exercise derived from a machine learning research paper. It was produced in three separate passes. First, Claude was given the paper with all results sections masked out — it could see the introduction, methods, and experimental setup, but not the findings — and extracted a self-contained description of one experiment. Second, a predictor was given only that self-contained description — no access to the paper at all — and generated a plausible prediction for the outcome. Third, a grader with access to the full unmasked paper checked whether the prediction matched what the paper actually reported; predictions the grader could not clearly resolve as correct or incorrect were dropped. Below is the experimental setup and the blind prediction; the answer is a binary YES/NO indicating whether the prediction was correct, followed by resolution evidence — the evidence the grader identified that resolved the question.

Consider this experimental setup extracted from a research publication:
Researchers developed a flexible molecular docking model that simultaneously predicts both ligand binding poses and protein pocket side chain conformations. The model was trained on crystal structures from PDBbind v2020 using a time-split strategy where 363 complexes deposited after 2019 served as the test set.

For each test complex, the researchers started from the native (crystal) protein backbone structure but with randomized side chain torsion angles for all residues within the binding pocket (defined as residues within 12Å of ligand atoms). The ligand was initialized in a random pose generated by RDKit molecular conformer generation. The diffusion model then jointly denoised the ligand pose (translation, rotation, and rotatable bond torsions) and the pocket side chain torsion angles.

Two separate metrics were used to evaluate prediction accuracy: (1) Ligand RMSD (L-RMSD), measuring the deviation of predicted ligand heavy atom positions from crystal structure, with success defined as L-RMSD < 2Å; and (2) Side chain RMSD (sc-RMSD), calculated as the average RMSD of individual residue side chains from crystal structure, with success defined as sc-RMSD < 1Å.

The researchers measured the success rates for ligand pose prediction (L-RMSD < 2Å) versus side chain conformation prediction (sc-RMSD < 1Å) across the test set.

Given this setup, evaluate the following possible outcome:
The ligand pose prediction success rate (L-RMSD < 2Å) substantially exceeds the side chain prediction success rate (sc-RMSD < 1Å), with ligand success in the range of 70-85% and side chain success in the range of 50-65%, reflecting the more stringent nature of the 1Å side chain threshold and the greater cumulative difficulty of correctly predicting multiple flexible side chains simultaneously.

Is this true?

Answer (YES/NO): NO